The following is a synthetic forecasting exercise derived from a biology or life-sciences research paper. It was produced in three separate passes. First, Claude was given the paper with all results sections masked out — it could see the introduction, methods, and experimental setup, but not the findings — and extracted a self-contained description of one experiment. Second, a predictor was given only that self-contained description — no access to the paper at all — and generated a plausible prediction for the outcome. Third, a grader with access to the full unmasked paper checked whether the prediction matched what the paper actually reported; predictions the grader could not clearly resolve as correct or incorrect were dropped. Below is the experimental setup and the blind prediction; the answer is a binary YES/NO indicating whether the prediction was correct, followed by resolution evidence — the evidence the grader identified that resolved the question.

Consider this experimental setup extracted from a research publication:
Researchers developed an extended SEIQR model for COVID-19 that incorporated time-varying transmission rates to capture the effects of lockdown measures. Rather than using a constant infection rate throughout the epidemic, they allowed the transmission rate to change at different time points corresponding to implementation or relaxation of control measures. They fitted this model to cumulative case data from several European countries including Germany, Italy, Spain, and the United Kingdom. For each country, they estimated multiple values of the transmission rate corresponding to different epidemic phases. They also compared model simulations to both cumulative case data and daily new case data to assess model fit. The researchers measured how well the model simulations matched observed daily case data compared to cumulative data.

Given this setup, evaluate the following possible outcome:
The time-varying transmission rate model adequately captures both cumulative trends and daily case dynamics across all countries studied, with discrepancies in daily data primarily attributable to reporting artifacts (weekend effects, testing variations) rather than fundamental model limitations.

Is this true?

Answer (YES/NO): NO